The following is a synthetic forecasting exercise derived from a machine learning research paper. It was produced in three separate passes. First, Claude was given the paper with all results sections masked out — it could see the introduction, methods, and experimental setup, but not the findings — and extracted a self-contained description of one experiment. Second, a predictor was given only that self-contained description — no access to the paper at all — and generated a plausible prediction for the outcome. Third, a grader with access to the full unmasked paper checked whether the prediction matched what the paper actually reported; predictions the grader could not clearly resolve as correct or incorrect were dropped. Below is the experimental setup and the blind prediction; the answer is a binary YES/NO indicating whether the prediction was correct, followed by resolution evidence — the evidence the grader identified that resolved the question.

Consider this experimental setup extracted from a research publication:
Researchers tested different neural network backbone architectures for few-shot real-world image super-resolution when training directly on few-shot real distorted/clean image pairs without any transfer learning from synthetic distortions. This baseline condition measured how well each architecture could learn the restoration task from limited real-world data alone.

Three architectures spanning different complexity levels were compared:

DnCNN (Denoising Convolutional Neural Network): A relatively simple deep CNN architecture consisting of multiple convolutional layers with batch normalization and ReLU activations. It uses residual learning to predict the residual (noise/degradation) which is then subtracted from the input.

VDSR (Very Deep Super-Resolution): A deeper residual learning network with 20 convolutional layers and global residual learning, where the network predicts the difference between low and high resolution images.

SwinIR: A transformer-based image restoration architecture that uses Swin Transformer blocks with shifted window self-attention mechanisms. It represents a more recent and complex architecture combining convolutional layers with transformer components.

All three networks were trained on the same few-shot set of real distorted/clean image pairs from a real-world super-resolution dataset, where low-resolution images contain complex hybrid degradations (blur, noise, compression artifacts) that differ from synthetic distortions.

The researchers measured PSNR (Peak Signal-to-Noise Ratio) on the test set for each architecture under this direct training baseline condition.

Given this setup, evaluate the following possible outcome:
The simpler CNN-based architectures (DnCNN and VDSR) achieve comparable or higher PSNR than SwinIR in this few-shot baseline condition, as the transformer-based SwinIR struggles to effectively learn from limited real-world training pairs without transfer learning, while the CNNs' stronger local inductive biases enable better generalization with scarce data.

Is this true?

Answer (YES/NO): NO